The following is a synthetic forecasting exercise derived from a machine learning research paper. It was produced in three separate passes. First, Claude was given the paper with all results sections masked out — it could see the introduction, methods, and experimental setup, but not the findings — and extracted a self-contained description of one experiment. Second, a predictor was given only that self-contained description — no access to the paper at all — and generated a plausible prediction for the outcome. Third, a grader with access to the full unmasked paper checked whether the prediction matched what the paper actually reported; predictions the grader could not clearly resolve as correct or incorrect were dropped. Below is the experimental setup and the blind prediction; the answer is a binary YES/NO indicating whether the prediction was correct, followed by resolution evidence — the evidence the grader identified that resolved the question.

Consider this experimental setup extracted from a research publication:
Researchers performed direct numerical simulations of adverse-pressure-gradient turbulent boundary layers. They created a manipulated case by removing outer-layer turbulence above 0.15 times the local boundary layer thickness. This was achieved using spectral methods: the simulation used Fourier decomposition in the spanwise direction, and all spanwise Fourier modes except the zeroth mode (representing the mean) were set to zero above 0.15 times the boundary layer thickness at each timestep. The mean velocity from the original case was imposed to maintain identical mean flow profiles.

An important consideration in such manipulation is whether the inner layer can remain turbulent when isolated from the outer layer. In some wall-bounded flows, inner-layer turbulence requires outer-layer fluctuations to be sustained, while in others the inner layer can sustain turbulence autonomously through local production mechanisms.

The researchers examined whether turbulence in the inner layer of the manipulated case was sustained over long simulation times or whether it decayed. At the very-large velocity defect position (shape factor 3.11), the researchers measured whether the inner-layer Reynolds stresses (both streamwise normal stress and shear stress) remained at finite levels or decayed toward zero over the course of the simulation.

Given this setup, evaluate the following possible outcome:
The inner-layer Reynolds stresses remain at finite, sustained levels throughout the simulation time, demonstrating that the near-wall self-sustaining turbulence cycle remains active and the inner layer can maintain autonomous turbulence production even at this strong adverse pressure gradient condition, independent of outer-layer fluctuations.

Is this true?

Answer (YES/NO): YES